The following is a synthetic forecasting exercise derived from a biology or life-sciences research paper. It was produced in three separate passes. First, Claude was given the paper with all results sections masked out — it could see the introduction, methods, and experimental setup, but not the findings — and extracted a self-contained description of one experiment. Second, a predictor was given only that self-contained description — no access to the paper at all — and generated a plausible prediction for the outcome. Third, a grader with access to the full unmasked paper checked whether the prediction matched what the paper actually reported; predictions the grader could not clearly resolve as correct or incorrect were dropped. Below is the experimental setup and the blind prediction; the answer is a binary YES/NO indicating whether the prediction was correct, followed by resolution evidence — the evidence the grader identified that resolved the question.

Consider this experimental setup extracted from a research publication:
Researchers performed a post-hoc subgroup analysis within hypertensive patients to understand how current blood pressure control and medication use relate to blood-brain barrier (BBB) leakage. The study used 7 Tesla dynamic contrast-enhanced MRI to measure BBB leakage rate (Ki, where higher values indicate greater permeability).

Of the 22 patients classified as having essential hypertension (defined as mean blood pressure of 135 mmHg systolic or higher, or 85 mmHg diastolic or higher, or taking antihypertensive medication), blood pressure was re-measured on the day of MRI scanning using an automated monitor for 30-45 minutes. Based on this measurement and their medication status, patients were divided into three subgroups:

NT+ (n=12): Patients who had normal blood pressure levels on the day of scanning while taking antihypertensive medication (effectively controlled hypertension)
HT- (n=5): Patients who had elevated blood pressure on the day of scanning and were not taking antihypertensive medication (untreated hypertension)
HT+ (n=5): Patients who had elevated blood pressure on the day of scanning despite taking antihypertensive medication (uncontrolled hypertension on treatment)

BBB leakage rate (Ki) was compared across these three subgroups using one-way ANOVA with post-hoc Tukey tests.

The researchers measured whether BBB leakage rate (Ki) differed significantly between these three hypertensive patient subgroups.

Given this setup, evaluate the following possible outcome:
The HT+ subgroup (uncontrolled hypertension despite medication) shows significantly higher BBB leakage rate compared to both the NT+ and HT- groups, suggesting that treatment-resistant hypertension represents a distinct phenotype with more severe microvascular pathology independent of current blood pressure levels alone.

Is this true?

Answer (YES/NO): NO